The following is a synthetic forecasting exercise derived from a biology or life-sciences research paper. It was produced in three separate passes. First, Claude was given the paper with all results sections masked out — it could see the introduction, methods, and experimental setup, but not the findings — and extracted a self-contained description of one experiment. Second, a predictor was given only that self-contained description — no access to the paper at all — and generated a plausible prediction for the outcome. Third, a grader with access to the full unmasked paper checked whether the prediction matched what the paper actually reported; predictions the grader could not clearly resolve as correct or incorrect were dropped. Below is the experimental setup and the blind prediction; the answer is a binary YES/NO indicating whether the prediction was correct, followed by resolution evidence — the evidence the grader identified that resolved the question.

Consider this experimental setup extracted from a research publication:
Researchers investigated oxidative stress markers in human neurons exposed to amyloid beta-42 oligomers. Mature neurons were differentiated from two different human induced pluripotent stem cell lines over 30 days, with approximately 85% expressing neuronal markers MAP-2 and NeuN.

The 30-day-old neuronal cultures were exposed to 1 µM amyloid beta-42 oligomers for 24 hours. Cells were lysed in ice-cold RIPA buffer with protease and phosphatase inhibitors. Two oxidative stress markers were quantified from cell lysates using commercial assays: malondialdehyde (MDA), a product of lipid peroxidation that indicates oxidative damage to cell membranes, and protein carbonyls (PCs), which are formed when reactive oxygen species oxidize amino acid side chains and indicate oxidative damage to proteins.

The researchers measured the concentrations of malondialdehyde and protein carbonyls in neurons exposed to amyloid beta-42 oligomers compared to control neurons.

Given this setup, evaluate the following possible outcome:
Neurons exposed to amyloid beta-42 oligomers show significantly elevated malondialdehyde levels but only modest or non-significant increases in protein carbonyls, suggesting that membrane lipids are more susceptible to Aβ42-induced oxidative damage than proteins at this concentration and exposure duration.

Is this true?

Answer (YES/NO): NO